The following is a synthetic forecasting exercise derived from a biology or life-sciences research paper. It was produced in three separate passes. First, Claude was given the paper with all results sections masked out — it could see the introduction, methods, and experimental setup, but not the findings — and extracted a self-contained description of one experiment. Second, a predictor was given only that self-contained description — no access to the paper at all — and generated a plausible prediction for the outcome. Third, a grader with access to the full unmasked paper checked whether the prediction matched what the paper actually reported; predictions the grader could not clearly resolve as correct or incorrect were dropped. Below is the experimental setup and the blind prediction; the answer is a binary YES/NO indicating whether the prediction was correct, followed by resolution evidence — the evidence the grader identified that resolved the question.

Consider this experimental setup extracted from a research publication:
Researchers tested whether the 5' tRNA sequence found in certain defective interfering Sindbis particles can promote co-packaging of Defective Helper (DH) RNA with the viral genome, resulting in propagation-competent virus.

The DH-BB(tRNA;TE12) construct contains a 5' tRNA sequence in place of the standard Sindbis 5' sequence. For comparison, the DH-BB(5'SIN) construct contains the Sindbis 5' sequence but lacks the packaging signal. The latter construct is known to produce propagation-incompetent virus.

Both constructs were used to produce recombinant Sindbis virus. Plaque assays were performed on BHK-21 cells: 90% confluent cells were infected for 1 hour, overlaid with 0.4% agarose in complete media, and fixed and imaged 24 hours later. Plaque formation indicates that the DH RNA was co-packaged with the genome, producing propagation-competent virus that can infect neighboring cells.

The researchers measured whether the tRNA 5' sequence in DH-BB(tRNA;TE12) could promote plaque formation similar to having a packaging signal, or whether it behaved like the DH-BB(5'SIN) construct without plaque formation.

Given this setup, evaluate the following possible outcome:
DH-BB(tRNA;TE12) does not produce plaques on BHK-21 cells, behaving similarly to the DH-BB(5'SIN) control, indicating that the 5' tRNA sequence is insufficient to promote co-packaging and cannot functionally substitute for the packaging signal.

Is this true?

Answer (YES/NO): NO